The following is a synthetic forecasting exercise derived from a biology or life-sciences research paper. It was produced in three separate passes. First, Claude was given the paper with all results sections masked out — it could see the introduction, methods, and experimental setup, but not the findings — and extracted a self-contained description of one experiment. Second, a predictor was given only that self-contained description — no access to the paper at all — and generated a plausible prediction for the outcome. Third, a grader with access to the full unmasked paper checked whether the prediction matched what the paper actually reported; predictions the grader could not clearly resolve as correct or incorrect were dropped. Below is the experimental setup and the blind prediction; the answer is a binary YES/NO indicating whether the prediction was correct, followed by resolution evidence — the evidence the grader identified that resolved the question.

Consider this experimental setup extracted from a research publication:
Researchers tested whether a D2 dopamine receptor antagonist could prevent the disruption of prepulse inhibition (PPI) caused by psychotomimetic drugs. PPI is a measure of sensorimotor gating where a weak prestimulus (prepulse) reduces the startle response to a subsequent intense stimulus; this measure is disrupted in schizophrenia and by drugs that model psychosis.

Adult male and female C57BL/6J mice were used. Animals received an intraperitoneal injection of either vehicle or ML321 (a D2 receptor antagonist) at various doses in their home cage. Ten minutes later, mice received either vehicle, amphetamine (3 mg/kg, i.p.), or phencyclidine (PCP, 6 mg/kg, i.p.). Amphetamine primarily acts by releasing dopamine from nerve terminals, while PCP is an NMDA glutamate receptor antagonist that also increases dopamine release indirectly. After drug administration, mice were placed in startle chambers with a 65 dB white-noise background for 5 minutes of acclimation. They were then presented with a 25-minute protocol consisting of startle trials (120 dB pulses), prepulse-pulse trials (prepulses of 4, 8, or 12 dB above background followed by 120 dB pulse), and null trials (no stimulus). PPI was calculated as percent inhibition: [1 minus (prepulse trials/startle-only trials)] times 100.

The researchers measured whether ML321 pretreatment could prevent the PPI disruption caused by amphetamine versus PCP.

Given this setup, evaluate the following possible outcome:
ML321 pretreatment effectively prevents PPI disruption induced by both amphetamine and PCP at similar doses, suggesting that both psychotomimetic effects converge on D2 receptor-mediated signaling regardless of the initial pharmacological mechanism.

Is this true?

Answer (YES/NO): NO